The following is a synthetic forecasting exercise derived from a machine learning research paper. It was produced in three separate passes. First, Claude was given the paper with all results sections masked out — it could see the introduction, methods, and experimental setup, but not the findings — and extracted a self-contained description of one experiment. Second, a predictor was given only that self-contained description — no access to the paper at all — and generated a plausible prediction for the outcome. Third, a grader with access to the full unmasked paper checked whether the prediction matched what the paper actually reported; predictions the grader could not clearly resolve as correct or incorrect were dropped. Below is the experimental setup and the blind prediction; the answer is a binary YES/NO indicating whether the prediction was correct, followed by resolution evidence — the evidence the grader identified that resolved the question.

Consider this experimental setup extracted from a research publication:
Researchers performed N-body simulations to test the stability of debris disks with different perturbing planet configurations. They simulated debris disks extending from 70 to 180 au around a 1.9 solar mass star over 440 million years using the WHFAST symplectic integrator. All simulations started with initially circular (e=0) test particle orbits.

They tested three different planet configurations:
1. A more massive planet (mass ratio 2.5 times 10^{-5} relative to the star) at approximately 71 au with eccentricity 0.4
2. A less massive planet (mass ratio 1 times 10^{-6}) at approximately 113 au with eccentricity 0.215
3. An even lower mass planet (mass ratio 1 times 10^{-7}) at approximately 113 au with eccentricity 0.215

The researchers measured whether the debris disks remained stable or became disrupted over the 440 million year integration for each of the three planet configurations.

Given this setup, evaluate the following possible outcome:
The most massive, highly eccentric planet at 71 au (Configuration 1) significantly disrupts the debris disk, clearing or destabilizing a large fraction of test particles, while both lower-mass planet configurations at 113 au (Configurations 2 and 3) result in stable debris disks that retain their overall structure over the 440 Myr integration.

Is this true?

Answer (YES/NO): NO